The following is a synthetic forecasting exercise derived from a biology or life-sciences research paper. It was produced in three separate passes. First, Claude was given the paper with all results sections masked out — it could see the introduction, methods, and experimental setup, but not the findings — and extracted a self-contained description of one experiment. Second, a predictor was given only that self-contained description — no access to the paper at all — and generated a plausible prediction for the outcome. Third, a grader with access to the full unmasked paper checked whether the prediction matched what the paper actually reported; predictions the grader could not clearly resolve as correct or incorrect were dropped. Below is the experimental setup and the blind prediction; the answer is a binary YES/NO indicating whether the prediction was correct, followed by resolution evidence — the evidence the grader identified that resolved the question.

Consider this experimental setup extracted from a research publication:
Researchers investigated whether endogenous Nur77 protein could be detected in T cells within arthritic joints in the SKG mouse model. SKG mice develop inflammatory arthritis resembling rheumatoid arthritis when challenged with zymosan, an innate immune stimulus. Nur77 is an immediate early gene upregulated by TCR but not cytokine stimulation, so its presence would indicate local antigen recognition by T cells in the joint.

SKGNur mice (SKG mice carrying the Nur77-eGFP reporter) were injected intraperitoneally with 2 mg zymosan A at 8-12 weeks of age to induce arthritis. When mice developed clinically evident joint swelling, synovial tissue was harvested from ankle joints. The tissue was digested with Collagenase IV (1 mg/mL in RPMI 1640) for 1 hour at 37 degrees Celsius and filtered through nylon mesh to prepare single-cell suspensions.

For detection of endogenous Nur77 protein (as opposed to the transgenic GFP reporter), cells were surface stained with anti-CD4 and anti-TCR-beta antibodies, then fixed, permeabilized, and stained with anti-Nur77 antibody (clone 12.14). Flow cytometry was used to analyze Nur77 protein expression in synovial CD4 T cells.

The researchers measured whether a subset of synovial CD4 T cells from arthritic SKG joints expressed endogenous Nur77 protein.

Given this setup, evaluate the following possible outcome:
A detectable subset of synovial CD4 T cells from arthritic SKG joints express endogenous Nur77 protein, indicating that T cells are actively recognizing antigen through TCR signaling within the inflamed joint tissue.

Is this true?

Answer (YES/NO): YES